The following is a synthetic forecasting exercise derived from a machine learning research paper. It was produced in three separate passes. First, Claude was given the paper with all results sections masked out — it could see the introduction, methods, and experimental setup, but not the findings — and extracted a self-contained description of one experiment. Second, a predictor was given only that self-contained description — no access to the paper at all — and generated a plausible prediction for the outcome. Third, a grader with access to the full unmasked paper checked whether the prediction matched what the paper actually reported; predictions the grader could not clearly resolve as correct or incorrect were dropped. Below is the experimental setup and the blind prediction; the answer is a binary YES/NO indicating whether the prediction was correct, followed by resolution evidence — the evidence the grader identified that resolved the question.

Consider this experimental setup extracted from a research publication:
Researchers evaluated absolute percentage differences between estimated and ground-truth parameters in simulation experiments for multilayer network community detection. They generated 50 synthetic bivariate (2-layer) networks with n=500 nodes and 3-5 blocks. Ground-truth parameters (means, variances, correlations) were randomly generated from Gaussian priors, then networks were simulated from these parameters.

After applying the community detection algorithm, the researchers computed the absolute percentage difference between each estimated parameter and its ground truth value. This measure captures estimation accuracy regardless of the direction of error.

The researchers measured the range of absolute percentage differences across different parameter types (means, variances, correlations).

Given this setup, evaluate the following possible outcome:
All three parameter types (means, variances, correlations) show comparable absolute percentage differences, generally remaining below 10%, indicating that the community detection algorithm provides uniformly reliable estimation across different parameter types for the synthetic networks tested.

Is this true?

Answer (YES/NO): NO